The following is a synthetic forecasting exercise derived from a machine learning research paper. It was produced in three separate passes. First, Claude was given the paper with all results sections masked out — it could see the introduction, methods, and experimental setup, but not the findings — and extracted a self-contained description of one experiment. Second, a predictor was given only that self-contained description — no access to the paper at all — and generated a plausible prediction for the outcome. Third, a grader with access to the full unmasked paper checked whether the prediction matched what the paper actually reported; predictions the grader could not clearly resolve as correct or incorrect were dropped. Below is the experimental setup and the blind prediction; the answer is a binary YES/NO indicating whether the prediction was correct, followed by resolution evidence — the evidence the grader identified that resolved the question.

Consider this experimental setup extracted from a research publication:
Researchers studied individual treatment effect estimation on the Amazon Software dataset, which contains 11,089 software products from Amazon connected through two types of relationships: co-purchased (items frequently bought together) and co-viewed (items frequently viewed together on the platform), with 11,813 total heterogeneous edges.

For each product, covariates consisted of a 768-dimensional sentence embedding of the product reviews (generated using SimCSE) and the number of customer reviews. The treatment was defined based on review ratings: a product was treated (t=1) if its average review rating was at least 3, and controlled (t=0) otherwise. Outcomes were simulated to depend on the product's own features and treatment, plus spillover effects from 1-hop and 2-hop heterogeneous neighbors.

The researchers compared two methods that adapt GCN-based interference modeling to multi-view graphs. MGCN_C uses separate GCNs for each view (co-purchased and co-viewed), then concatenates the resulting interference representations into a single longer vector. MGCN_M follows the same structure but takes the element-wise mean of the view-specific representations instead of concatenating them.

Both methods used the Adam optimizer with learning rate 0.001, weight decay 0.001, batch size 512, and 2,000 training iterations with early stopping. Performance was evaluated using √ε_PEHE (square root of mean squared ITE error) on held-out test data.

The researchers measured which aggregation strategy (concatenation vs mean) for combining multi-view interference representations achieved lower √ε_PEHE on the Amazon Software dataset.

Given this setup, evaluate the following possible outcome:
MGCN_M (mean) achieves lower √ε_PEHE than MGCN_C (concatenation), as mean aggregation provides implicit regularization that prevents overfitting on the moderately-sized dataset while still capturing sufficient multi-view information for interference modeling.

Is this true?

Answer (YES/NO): YES